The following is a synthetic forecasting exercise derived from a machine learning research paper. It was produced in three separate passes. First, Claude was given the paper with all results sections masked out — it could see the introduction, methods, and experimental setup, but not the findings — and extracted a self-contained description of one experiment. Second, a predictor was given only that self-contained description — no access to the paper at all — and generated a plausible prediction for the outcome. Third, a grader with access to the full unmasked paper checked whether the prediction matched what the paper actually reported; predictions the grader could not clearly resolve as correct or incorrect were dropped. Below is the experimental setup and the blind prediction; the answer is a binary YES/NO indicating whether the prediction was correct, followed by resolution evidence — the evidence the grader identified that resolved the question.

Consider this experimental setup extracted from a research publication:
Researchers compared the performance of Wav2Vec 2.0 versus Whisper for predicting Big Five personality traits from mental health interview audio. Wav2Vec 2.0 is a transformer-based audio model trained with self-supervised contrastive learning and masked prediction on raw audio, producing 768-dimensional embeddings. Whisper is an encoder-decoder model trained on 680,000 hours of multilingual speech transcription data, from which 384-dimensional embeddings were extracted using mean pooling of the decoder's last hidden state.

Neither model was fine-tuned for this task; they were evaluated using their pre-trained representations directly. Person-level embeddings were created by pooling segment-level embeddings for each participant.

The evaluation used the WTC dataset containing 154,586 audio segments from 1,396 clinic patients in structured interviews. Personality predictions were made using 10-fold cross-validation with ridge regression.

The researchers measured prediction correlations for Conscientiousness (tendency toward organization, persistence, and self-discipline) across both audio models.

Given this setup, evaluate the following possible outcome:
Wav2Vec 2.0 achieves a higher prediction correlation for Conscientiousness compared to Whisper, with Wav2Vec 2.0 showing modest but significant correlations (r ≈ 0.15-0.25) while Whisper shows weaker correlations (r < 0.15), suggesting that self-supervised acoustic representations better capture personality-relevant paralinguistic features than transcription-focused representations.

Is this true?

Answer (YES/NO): NO